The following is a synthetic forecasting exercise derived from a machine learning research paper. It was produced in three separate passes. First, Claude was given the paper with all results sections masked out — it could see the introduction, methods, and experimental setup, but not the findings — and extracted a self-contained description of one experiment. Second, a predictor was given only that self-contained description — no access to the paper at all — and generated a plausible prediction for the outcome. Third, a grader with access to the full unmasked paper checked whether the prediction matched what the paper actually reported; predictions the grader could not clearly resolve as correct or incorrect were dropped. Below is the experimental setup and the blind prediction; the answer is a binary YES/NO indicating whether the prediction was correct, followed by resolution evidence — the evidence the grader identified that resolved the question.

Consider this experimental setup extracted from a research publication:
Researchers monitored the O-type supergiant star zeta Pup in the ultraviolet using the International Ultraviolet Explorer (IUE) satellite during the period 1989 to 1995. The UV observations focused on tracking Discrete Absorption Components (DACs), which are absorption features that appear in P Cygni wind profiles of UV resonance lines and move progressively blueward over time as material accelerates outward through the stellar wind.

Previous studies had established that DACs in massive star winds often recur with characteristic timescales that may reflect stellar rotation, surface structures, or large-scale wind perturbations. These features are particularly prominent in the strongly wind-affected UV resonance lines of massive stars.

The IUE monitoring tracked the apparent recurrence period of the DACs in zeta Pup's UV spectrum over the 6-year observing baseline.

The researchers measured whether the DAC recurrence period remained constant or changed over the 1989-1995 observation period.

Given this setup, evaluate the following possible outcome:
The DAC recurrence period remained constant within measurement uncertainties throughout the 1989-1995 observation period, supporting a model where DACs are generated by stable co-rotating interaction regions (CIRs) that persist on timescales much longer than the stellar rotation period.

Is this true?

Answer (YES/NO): NO